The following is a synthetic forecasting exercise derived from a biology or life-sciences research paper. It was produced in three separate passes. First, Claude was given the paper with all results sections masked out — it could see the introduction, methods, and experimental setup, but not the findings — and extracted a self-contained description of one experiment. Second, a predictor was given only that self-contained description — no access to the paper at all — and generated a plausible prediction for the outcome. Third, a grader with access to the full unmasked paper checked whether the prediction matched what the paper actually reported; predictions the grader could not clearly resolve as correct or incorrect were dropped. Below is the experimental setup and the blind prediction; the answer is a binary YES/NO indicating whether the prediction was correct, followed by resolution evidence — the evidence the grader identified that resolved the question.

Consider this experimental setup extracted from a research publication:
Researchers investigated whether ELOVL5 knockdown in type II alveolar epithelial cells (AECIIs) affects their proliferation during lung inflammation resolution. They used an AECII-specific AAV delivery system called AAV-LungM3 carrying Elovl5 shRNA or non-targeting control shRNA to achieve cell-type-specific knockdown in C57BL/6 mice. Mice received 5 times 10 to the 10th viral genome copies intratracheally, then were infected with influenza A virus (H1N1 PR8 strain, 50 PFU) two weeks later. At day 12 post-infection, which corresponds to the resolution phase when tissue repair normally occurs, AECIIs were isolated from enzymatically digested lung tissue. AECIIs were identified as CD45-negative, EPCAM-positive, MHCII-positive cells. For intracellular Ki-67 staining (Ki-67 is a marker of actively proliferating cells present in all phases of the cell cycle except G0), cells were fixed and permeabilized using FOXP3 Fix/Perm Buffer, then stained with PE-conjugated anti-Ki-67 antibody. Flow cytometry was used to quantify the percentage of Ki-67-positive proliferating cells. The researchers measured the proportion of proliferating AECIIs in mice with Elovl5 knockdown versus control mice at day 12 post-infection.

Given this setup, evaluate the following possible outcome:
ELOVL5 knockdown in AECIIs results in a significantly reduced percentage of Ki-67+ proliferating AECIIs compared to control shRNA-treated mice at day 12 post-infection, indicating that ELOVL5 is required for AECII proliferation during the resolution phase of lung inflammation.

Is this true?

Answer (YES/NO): YES